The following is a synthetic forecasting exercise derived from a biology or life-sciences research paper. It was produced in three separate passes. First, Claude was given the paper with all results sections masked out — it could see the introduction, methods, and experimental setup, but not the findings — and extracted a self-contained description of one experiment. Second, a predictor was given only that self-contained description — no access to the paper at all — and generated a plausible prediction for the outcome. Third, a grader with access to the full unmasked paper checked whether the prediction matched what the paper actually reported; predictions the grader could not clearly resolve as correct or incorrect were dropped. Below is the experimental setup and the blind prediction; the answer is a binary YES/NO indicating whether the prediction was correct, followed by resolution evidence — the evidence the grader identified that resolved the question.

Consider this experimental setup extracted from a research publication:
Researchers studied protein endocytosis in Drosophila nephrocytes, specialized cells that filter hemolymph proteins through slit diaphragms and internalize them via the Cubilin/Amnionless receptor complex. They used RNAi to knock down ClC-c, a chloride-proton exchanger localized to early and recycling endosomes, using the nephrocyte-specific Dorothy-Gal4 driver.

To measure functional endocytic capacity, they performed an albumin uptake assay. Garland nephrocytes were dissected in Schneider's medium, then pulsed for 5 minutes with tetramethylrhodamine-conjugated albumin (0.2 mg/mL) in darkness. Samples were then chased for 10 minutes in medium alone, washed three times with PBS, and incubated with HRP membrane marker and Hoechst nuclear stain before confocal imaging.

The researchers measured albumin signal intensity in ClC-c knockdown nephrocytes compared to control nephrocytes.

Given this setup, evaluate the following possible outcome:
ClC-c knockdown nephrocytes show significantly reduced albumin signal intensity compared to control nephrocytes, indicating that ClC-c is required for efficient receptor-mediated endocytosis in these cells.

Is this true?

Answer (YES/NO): YES